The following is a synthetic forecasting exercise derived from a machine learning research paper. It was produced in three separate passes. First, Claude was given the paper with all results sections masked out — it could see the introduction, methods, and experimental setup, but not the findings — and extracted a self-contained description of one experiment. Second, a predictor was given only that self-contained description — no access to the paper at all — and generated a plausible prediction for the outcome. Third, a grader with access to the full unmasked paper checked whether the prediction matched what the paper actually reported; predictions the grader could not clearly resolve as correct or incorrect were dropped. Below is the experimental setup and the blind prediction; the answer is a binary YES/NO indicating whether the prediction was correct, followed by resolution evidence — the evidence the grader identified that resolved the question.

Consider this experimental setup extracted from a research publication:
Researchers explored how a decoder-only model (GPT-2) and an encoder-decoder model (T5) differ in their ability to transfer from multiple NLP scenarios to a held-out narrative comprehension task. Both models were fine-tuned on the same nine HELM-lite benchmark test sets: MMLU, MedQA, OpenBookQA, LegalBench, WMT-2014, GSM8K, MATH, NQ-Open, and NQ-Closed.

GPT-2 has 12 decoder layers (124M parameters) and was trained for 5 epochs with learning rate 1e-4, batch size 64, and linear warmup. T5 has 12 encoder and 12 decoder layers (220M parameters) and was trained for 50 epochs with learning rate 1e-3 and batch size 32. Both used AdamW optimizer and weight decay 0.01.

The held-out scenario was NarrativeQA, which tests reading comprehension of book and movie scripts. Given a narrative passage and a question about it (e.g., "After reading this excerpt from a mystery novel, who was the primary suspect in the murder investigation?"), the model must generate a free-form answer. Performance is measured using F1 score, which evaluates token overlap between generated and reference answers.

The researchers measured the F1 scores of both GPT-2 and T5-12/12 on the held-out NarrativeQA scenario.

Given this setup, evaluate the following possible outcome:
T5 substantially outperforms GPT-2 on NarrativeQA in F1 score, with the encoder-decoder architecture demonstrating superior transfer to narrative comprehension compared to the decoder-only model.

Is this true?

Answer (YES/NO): NO